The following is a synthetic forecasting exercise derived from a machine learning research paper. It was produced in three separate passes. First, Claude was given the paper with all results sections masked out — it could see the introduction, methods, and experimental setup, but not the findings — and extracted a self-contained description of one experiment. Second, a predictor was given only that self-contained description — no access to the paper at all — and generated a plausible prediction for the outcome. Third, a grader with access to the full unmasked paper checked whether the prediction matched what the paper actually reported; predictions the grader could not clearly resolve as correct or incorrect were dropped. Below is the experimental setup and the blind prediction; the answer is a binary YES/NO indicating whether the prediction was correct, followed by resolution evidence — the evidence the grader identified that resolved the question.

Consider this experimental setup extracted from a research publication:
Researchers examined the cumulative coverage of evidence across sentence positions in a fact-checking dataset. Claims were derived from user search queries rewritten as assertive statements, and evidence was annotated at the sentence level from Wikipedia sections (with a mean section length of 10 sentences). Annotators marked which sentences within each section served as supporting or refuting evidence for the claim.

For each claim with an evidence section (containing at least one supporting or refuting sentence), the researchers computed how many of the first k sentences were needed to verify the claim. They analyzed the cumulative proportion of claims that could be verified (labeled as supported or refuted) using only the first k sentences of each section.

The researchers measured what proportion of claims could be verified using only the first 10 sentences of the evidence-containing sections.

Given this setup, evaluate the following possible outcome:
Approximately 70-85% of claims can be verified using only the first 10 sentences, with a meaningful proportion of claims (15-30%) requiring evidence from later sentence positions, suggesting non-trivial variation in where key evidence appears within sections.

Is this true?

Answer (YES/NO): YES